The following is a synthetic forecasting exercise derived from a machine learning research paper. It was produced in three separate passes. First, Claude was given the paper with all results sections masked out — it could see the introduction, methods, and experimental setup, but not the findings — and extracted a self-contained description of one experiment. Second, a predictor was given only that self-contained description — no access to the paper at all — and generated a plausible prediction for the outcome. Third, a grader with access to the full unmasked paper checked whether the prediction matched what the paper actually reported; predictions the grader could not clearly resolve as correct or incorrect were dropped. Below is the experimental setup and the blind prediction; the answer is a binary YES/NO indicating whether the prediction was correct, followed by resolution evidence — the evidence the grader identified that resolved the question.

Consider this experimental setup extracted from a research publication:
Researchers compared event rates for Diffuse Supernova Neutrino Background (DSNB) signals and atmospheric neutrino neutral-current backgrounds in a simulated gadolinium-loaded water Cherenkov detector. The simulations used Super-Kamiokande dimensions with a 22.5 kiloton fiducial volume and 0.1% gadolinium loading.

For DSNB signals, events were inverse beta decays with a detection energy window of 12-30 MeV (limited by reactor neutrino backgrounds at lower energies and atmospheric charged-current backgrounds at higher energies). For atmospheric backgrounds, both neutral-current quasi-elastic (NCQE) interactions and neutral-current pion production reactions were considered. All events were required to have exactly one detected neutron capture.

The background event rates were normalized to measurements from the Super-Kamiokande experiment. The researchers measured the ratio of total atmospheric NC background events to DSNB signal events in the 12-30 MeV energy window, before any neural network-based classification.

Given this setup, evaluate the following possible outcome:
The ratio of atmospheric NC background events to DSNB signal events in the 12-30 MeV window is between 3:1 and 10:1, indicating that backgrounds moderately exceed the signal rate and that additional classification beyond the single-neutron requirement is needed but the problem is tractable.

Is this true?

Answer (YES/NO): NO